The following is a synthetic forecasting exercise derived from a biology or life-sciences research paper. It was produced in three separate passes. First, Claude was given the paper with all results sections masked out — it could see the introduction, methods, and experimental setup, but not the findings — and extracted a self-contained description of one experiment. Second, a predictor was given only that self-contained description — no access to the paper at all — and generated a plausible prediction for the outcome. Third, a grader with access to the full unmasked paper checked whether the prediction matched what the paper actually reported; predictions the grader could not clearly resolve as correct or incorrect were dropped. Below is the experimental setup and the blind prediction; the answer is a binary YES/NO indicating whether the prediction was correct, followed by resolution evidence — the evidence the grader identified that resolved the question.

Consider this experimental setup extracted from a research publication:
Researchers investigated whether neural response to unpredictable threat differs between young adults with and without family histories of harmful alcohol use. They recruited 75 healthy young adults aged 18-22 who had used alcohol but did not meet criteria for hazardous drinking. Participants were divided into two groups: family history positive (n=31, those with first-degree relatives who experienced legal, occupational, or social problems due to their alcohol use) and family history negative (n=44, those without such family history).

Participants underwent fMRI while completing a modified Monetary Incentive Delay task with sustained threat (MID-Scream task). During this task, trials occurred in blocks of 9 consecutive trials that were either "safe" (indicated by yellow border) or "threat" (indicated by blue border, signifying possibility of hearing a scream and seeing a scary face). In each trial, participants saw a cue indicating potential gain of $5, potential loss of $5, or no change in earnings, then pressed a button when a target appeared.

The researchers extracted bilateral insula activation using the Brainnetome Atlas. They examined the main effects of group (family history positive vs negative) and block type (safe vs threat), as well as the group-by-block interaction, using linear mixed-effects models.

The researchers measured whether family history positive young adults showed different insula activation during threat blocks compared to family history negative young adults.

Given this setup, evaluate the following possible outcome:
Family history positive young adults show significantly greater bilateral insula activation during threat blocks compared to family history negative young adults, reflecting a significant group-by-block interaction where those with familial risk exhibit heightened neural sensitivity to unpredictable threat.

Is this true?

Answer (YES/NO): NO